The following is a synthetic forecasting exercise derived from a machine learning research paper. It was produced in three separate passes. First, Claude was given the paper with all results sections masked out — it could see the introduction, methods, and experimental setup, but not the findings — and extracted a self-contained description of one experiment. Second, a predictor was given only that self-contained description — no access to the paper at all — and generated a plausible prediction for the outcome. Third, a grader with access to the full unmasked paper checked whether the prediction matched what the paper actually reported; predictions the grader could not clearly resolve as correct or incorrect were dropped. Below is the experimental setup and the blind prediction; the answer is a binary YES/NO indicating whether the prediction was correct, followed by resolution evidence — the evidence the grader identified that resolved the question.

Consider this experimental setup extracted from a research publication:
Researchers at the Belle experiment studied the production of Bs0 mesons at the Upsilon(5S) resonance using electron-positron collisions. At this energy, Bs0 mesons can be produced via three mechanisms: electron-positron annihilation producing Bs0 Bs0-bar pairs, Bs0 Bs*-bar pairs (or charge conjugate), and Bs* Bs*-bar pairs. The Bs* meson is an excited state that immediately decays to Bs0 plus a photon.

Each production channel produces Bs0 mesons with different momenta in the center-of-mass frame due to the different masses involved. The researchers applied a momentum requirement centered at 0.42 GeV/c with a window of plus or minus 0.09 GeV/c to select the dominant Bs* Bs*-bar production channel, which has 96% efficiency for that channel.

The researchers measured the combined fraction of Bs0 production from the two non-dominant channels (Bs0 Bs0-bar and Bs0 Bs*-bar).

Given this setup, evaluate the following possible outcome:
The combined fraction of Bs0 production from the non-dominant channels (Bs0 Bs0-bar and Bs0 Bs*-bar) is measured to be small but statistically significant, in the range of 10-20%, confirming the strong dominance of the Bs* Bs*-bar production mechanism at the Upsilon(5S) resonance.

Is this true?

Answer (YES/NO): YES